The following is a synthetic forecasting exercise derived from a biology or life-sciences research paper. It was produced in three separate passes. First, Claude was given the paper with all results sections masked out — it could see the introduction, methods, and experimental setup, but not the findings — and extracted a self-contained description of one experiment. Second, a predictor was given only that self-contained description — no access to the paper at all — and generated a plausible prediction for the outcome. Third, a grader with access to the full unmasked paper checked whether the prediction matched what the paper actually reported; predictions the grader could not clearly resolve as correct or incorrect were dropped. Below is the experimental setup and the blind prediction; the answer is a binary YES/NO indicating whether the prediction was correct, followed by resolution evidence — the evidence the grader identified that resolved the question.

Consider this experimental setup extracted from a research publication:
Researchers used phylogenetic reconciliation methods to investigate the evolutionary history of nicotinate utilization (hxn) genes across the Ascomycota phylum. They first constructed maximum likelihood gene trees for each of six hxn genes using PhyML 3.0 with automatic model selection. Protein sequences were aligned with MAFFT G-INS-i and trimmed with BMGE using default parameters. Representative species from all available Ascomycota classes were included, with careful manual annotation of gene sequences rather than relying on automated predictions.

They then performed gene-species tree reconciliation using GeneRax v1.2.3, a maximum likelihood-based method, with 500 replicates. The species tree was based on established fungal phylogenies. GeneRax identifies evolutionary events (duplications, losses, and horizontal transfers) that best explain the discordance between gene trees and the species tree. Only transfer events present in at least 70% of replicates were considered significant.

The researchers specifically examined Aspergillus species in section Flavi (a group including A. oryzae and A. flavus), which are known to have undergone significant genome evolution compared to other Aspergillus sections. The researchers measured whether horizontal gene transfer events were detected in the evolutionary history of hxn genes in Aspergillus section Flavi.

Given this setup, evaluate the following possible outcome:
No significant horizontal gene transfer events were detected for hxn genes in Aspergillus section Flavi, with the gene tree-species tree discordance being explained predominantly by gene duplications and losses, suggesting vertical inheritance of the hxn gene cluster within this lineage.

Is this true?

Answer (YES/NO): NO